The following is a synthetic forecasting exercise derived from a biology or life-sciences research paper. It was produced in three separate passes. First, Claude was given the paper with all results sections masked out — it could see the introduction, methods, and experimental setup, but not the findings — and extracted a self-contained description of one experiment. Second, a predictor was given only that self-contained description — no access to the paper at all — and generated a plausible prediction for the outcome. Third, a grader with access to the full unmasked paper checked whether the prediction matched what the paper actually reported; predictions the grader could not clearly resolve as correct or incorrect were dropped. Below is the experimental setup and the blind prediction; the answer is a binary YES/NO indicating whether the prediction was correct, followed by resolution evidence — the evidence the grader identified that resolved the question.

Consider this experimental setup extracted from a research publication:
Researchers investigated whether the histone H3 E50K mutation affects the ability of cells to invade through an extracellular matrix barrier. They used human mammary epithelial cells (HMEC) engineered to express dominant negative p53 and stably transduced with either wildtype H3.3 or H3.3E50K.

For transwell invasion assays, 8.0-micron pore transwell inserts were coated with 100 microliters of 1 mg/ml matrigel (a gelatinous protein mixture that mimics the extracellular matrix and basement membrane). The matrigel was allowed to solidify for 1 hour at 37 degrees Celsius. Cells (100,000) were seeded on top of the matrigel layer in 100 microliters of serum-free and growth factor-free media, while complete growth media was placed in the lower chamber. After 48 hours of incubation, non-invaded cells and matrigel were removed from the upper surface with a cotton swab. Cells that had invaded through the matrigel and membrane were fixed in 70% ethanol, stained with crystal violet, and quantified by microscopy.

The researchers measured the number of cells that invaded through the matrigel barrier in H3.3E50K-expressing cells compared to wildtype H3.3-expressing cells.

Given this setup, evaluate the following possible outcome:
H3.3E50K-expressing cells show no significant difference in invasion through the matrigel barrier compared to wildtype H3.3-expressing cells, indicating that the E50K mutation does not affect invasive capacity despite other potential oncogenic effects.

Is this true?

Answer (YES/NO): NO